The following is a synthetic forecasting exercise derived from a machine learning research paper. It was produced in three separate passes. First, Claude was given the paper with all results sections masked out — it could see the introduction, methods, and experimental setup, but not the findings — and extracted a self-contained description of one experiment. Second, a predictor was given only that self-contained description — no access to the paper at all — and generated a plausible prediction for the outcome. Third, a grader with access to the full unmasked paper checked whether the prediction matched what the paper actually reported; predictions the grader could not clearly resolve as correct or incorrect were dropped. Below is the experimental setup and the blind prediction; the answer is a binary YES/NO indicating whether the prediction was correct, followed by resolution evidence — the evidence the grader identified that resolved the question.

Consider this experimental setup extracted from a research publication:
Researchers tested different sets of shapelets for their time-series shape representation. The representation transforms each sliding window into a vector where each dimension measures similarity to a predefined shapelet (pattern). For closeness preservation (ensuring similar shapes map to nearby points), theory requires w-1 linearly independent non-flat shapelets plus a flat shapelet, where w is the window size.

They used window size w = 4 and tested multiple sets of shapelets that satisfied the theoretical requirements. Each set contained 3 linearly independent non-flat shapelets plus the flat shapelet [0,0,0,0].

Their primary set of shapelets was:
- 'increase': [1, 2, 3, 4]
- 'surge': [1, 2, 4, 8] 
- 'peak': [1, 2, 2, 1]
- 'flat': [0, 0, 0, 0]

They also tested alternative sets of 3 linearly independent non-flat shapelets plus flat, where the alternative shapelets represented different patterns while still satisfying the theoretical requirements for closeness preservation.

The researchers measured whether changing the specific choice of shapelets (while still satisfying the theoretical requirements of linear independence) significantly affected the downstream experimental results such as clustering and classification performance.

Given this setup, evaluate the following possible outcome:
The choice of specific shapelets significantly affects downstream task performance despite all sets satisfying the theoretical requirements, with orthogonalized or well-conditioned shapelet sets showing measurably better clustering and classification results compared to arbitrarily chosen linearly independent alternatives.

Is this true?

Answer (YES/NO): NO